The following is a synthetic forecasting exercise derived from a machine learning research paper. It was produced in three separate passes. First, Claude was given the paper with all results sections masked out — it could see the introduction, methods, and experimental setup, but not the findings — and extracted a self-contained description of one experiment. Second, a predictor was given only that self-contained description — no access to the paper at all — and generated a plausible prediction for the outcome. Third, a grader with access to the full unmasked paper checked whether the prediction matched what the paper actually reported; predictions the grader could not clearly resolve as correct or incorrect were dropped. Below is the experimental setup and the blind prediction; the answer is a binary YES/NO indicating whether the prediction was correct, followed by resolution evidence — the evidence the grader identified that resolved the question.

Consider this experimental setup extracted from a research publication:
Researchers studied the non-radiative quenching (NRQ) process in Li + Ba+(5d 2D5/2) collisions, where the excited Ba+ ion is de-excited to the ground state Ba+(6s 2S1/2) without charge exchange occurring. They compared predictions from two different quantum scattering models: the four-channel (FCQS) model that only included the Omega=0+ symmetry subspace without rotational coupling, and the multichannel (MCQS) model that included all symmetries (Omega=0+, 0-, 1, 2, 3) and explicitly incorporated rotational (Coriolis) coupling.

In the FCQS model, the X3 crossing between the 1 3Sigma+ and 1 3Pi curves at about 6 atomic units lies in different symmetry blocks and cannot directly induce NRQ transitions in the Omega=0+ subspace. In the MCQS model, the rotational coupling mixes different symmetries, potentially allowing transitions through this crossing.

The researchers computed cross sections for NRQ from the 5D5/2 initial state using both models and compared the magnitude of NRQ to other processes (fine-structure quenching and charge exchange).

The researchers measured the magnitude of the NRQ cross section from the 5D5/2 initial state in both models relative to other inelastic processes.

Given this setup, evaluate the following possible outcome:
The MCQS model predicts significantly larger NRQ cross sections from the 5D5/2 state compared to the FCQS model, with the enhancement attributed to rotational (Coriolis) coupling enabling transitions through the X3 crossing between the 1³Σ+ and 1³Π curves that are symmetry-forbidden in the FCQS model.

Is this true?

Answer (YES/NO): NO